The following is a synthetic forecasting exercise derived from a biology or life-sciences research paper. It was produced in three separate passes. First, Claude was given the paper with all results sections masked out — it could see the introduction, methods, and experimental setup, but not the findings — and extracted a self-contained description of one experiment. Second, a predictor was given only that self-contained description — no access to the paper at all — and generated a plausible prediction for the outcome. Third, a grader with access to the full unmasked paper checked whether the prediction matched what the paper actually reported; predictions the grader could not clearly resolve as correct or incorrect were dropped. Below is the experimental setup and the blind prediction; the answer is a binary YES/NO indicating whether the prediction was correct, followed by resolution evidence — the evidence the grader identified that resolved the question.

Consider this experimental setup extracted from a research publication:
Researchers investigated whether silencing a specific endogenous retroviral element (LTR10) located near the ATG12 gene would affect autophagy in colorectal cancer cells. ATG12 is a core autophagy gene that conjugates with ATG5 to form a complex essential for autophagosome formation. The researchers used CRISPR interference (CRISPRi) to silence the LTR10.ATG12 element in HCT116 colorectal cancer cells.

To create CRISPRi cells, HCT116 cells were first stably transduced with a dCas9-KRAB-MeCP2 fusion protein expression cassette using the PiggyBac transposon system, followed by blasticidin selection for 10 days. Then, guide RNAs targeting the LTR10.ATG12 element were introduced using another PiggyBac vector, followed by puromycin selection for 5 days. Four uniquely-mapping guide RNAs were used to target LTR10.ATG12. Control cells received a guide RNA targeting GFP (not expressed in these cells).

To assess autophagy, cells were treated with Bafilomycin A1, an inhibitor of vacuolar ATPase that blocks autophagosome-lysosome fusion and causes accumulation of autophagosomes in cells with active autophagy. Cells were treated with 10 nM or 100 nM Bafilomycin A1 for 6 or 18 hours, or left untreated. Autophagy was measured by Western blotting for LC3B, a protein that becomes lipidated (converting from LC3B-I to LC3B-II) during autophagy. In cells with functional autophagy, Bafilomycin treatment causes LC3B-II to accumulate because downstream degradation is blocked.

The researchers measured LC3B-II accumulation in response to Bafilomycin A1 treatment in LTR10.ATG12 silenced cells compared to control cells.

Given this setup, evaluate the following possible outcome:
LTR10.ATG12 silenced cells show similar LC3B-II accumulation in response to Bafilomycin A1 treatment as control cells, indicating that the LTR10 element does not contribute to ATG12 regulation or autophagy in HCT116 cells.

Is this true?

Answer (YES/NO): NO